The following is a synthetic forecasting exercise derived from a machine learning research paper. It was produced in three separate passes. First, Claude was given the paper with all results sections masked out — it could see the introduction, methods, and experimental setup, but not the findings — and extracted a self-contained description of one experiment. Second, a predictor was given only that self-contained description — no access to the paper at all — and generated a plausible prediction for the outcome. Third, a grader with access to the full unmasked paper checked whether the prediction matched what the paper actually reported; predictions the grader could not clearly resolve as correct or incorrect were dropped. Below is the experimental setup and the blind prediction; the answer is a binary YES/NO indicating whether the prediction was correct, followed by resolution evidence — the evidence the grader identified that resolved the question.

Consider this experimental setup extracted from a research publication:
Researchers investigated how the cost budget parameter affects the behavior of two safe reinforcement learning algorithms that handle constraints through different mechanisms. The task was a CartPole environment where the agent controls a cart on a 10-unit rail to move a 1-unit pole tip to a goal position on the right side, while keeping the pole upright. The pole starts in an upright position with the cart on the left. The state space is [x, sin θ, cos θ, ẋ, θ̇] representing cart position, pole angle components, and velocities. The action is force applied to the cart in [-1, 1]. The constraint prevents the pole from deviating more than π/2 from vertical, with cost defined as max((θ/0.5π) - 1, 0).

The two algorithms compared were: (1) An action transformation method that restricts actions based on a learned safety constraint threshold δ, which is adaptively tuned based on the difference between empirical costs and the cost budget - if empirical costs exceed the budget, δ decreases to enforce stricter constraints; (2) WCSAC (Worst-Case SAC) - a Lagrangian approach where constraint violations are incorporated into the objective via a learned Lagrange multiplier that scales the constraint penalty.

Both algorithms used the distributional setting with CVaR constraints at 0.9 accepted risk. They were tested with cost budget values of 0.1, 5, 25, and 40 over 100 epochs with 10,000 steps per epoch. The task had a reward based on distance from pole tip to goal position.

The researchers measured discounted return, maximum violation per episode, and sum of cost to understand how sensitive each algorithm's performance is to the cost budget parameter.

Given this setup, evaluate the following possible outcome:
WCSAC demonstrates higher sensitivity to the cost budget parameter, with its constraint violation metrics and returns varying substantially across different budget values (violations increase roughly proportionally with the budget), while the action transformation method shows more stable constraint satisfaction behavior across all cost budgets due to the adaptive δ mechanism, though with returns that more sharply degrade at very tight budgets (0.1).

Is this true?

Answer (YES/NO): NO